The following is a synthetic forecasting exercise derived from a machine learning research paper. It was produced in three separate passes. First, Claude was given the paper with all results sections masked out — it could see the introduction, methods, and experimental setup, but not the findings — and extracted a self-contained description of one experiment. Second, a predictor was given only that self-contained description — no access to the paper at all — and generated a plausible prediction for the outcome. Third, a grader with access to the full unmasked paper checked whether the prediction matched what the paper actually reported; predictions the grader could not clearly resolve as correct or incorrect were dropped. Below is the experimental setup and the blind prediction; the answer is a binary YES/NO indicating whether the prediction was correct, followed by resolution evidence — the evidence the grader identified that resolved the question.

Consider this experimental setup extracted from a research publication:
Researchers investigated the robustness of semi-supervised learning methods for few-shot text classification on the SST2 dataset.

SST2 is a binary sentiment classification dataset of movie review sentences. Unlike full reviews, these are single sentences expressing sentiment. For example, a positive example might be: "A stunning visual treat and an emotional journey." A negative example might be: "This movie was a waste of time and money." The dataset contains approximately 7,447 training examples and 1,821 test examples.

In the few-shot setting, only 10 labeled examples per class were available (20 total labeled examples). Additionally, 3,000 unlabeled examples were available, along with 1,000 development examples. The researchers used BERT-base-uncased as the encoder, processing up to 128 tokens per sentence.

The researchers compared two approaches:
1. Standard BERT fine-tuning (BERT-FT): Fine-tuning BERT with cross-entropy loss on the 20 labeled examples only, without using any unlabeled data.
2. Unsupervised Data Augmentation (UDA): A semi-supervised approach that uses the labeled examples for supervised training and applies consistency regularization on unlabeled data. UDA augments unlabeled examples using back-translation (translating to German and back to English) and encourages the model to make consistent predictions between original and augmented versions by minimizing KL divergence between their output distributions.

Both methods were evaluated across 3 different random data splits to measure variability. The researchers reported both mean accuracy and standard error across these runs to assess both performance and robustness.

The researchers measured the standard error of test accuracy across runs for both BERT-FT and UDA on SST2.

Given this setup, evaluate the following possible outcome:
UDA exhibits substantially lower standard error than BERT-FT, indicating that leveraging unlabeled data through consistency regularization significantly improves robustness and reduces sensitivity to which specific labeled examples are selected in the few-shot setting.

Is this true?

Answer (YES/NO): NO